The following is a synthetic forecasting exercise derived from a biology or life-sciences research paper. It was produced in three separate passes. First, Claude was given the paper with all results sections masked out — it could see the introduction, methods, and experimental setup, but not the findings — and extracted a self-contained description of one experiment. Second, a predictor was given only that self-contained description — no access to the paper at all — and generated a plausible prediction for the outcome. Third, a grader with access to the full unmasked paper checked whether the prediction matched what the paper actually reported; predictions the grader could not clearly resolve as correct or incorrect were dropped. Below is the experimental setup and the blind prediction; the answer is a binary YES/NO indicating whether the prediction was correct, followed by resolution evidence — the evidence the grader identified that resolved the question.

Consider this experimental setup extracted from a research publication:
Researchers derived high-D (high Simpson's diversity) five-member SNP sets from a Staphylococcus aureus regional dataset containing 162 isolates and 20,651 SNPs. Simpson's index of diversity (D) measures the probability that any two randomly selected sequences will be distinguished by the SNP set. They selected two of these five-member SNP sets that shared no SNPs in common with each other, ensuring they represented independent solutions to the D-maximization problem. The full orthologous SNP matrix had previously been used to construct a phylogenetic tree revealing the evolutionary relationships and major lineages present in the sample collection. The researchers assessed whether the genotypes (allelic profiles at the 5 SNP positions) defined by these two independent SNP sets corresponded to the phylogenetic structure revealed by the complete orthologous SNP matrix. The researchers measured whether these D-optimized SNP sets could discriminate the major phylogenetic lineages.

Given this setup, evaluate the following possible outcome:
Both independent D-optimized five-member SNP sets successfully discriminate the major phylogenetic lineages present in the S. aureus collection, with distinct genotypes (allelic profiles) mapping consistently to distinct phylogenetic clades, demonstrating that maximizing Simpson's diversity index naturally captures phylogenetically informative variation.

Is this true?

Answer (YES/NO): YES